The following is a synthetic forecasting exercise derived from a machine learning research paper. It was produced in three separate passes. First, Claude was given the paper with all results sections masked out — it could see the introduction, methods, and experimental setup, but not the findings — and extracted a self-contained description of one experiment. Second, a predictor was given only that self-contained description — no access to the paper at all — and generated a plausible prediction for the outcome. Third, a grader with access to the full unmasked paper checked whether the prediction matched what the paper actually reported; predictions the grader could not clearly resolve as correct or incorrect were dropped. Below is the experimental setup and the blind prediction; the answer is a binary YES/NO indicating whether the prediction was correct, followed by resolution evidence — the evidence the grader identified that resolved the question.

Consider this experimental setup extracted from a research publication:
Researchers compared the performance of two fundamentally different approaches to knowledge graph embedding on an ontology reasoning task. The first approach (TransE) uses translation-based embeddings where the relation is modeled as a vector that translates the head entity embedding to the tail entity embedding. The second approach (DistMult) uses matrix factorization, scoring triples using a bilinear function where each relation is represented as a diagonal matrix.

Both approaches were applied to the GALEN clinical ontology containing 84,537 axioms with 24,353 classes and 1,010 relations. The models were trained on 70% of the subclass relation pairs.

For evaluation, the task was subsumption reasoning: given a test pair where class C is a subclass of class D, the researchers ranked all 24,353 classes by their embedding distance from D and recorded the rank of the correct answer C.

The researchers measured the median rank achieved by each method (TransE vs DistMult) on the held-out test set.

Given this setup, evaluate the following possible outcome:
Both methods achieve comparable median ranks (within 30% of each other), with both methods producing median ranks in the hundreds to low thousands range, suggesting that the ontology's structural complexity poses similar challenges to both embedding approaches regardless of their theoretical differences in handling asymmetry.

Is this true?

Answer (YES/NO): NO